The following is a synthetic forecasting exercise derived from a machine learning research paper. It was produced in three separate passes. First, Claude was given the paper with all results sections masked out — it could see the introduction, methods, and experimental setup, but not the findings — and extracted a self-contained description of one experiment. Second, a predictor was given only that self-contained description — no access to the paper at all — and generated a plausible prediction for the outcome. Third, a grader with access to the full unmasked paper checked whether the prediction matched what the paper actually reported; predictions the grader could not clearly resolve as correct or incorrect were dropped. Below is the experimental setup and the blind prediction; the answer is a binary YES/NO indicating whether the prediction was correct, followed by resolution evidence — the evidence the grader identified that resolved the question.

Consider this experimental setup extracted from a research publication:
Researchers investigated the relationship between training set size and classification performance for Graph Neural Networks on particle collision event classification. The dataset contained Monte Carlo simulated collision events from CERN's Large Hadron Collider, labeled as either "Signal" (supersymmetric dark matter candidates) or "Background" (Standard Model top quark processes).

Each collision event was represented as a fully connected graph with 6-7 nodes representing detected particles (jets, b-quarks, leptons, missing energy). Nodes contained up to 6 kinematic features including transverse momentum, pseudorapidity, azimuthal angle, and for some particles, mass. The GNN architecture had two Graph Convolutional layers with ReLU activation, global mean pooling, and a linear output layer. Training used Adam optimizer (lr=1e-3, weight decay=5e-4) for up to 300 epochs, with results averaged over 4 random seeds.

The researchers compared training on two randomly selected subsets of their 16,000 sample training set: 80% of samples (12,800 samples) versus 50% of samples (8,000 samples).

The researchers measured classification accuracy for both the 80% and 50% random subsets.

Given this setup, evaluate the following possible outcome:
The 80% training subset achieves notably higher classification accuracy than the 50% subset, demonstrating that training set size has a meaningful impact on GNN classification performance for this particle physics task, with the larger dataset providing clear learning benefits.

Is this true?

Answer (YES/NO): NO